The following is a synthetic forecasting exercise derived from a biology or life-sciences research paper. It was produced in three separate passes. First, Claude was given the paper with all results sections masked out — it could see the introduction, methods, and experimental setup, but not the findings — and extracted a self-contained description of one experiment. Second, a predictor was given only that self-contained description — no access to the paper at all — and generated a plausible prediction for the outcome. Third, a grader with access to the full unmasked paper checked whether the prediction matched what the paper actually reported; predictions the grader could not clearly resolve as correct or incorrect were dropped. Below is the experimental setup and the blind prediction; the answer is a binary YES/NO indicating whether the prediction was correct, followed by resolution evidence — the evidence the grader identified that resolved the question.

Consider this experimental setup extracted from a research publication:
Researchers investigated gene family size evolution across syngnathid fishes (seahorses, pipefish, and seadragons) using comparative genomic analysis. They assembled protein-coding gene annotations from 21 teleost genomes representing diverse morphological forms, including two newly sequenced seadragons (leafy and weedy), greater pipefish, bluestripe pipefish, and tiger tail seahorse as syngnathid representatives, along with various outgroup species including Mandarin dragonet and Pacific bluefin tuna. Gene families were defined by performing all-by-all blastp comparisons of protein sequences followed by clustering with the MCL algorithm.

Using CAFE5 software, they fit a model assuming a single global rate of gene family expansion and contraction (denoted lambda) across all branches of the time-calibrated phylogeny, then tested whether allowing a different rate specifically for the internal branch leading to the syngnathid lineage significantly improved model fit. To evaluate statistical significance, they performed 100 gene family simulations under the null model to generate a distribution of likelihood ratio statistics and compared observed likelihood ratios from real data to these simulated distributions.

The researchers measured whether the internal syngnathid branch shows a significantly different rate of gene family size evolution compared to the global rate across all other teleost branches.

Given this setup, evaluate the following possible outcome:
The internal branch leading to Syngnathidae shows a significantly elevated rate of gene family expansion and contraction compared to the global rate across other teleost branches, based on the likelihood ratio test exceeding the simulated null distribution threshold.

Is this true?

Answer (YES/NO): NO